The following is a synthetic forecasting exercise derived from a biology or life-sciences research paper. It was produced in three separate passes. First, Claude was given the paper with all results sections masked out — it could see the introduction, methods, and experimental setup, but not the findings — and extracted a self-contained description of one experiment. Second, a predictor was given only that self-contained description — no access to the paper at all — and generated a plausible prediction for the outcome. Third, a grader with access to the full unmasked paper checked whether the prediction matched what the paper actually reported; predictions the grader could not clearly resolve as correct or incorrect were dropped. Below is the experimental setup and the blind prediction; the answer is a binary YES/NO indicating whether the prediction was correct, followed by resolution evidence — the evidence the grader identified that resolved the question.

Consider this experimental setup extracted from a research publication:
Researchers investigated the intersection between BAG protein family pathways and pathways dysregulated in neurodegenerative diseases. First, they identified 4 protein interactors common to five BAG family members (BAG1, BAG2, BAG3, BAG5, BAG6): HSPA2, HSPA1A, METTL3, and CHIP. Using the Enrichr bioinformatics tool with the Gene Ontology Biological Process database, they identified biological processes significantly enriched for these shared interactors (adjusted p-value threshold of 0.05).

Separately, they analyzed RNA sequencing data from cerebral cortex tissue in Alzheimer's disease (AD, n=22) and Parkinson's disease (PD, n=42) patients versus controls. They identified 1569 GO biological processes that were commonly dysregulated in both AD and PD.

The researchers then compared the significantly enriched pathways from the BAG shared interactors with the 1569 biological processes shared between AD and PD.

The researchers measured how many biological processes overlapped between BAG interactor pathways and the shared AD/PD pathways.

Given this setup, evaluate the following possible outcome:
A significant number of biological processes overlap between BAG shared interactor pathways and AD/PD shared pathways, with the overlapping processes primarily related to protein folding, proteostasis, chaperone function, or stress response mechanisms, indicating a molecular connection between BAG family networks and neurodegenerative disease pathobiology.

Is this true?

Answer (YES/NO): YES